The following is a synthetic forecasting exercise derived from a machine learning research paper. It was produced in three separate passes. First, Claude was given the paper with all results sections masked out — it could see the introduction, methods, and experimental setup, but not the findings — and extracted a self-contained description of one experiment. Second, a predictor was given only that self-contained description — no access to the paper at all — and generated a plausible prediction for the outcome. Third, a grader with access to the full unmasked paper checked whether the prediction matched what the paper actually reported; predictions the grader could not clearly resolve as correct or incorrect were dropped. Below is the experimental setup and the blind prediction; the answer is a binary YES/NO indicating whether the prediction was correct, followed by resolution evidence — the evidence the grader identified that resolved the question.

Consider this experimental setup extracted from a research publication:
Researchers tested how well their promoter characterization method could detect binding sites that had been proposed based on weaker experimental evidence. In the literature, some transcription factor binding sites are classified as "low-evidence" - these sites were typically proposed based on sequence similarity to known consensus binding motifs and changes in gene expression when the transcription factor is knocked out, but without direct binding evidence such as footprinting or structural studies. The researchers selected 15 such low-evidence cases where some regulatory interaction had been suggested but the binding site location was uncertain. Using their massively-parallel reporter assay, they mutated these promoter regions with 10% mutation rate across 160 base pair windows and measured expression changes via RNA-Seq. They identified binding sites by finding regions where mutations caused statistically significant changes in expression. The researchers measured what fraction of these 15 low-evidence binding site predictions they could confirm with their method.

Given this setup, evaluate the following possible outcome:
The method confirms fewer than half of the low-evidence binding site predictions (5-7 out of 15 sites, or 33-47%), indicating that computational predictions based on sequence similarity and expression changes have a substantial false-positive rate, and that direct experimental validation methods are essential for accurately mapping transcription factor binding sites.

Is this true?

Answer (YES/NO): NO